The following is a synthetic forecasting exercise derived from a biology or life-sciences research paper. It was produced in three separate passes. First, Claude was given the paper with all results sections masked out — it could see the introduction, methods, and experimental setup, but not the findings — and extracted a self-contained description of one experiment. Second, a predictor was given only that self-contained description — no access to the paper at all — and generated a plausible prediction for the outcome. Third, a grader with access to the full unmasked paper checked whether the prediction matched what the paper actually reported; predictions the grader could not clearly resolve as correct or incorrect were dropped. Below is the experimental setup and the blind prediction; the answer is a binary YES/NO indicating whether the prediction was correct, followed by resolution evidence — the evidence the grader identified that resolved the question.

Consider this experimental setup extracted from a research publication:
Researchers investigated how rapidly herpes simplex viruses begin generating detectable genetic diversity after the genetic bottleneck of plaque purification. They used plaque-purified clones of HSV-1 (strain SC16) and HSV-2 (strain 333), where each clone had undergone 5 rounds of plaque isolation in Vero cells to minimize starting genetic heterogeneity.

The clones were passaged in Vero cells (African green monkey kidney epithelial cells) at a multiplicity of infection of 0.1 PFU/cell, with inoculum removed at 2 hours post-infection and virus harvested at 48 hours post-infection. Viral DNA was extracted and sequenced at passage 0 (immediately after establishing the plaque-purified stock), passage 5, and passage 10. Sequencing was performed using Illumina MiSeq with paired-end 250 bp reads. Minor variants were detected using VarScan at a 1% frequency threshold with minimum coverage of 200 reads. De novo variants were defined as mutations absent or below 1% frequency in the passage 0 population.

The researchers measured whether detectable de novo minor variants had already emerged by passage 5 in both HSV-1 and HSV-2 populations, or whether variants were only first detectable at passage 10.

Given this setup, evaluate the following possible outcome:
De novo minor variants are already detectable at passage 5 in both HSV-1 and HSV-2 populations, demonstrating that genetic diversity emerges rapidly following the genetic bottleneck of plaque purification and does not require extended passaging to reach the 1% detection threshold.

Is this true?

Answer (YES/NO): YES